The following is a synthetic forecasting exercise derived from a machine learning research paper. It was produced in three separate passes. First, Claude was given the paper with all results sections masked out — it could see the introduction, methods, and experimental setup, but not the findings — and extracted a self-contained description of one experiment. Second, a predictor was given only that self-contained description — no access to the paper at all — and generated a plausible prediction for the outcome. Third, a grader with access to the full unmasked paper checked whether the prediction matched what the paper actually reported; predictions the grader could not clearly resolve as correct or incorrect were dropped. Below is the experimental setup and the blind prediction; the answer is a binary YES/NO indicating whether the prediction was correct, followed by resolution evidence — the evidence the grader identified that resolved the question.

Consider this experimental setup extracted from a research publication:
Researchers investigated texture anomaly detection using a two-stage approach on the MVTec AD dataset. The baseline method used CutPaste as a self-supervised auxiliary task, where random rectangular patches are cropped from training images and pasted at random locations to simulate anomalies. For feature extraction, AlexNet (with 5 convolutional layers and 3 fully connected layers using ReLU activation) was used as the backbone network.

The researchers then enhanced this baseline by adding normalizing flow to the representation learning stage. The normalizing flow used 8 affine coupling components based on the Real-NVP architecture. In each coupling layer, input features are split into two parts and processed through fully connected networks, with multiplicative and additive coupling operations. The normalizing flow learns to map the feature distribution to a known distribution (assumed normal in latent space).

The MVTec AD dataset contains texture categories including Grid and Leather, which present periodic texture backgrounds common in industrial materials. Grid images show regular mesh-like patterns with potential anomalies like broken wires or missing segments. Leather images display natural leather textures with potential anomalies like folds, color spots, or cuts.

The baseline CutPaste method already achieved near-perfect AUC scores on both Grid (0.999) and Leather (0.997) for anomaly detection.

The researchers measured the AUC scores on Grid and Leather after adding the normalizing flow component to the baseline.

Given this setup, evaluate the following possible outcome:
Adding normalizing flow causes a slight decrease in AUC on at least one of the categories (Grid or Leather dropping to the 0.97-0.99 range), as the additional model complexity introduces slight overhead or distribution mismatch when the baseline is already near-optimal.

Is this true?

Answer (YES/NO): YES